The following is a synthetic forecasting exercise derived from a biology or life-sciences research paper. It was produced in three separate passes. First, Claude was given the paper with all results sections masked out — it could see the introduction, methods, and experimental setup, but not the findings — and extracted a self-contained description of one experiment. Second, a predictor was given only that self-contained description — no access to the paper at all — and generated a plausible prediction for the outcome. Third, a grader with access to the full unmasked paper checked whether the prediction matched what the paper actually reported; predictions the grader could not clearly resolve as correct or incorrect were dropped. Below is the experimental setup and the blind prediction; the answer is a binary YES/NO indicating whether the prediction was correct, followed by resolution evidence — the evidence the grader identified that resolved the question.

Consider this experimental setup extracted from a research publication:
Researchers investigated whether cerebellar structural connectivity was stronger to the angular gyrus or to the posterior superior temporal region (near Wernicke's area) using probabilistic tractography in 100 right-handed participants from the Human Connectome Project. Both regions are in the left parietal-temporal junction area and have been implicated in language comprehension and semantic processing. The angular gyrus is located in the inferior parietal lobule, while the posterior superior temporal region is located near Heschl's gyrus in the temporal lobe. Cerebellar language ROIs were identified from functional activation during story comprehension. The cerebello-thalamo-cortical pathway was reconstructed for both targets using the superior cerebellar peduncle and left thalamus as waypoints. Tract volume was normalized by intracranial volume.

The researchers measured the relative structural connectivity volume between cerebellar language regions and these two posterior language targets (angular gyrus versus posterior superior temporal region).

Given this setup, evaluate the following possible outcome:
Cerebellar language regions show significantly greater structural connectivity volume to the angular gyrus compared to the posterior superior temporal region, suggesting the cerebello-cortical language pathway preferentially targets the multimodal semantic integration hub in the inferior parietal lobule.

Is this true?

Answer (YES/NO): NO